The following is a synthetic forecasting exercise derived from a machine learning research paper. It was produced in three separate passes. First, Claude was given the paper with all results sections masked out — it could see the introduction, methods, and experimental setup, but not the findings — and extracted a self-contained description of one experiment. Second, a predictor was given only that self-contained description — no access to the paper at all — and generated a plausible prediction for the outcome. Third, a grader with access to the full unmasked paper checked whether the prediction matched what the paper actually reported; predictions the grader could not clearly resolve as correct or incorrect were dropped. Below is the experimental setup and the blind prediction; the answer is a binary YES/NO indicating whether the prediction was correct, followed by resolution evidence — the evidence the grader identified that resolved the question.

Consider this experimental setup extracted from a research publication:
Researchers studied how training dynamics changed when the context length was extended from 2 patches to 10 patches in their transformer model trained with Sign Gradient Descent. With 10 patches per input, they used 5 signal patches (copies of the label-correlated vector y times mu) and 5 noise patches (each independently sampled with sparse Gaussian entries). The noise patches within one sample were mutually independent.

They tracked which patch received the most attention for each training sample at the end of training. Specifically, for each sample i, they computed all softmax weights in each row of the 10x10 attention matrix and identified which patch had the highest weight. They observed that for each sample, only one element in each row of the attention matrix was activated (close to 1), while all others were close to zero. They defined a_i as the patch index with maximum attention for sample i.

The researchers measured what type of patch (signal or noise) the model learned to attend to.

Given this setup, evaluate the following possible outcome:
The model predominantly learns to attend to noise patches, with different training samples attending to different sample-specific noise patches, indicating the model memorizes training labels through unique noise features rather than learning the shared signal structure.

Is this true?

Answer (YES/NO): YES